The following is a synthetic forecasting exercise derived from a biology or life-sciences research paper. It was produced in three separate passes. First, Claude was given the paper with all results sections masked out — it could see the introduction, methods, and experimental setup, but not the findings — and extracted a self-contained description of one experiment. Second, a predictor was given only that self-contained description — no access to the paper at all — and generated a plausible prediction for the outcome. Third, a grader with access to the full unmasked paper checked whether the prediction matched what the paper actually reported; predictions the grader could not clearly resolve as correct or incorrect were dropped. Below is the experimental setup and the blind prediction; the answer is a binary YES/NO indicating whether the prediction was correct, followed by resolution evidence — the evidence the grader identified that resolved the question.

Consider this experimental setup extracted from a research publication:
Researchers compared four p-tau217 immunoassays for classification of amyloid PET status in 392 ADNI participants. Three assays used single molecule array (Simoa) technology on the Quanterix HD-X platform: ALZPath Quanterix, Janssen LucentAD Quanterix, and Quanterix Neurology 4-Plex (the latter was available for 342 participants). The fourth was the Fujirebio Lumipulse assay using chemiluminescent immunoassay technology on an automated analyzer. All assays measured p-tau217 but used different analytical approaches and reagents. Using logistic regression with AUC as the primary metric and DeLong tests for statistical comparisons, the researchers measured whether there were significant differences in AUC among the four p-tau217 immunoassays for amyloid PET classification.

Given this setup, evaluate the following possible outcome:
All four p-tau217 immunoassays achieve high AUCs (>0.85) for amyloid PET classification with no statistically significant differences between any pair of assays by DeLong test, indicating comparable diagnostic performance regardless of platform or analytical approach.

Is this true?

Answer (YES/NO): NO